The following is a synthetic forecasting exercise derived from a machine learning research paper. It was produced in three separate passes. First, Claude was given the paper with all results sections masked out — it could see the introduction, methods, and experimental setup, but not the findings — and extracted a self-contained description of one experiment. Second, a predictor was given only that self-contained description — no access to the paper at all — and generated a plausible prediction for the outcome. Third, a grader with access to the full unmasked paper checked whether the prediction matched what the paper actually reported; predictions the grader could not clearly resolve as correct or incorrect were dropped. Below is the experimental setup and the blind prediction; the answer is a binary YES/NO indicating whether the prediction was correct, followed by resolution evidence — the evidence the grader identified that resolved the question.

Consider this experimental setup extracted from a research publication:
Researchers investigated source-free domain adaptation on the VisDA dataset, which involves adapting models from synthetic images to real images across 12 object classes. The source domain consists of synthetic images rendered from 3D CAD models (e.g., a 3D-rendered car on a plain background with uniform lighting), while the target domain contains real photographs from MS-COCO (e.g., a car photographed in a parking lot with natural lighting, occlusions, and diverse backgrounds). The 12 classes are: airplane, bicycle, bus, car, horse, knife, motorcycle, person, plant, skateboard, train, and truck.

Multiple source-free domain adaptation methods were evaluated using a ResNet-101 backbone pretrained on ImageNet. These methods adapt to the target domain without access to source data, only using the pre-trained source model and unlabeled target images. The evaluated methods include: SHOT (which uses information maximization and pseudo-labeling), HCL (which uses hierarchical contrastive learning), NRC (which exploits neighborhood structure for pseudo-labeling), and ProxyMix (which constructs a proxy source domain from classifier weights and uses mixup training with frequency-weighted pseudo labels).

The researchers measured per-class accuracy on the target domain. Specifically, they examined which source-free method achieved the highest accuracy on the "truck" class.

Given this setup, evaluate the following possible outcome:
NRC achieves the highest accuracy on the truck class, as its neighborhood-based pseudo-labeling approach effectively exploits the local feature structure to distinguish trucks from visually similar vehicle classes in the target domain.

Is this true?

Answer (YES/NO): NO